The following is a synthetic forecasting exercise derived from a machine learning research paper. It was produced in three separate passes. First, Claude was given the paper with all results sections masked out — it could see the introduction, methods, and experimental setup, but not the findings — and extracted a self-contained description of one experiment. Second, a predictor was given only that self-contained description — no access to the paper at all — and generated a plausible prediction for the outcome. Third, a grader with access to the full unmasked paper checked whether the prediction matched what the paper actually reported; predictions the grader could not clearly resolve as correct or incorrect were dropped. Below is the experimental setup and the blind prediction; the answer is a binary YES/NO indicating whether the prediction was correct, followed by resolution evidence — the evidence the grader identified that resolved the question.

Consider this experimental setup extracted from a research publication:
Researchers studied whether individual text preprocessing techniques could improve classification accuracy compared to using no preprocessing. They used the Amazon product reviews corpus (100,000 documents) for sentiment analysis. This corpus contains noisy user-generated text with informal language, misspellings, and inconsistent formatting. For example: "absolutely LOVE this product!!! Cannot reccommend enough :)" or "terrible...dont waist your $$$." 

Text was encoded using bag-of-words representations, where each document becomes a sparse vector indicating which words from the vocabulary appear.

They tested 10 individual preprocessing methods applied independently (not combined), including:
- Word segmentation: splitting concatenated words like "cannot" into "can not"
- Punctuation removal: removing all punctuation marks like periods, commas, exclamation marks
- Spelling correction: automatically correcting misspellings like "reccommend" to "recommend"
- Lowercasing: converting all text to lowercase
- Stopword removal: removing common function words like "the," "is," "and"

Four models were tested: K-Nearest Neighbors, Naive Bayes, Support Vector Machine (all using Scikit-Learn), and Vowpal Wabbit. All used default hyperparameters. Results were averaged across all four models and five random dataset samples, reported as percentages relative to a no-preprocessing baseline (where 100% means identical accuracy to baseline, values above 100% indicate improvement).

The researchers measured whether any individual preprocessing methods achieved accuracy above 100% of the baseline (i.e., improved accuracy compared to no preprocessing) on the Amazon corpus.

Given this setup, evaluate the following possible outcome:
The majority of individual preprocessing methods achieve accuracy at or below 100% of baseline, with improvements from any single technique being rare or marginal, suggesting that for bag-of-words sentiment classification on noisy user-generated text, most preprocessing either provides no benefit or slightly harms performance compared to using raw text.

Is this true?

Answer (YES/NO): YES